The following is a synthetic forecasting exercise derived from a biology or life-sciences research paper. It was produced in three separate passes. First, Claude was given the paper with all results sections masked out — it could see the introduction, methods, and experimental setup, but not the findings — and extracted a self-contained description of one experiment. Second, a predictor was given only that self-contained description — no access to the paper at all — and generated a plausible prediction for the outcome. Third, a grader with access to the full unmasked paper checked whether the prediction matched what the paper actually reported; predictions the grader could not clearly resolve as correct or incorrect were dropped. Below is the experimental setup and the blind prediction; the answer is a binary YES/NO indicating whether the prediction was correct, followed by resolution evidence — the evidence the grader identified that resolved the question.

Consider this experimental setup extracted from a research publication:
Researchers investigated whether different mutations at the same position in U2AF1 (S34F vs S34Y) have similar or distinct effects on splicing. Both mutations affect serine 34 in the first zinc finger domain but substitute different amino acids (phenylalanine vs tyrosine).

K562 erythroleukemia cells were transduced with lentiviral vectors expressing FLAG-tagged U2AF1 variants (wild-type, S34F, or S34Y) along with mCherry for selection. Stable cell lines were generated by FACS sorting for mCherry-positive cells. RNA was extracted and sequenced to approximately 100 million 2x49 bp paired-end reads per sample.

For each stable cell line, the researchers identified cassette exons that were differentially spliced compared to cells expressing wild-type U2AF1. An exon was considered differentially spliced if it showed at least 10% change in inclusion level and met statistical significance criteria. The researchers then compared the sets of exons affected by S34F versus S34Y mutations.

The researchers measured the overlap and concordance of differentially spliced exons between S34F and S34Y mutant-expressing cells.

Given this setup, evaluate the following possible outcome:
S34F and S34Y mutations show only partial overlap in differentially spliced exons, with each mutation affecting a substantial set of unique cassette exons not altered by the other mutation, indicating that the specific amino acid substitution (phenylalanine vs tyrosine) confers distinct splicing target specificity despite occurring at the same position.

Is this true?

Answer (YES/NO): NO